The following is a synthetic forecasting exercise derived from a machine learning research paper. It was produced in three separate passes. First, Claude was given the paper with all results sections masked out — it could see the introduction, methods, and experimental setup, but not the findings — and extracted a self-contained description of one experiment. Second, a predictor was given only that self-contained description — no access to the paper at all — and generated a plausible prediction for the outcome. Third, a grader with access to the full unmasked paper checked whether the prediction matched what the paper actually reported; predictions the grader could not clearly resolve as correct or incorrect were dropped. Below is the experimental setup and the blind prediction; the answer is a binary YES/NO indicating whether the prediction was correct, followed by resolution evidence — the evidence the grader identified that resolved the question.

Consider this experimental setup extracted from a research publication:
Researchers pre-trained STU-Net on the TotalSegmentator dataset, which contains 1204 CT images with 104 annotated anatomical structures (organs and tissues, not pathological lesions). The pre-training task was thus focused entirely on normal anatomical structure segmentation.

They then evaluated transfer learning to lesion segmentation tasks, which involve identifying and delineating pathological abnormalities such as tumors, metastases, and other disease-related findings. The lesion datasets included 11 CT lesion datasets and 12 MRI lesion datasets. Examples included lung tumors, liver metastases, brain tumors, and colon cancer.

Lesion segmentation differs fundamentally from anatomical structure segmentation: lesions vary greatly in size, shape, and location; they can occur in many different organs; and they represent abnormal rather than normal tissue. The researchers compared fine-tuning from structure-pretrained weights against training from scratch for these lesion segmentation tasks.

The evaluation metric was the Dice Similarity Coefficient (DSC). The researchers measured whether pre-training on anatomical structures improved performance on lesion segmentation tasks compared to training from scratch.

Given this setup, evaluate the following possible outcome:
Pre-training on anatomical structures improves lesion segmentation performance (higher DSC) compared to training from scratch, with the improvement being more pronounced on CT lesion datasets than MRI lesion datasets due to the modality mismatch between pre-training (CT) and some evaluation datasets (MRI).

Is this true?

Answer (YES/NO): YES